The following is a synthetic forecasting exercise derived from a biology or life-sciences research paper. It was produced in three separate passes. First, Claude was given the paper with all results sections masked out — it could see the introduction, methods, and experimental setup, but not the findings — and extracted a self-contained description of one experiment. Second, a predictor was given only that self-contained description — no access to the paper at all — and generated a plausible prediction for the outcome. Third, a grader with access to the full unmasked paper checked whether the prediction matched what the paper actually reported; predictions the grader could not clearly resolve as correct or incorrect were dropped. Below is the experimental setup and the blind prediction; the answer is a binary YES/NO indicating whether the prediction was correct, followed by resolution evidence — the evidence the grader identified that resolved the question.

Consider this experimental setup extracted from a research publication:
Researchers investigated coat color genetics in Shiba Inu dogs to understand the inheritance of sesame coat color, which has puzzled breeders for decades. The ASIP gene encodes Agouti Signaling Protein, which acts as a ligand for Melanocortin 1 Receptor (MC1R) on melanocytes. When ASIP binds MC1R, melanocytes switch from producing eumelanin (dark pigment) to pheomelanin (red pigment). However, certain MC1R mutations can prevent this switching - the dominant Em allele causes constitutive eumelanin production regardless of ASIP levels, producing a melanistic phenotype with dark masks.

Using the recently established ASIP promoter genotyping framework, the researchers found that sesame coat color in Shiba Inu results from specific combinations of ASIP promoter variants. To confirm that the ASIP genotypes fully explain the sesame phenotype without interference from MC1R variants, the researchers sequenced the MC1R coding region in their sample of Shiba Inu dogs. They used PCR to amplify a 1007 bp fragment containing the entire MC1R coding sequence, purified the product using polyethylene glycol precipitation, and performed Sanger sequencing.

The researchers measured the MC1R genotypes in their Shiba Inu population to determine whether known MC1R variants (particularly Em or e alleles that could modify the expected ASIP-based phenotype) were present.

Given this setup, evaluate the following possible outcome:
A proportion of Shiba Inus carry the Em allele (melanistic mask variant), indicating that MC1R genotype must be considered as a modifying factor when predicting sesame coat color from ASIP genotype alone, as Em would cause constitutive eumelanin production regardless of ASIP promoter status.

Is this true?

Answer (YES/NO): NO